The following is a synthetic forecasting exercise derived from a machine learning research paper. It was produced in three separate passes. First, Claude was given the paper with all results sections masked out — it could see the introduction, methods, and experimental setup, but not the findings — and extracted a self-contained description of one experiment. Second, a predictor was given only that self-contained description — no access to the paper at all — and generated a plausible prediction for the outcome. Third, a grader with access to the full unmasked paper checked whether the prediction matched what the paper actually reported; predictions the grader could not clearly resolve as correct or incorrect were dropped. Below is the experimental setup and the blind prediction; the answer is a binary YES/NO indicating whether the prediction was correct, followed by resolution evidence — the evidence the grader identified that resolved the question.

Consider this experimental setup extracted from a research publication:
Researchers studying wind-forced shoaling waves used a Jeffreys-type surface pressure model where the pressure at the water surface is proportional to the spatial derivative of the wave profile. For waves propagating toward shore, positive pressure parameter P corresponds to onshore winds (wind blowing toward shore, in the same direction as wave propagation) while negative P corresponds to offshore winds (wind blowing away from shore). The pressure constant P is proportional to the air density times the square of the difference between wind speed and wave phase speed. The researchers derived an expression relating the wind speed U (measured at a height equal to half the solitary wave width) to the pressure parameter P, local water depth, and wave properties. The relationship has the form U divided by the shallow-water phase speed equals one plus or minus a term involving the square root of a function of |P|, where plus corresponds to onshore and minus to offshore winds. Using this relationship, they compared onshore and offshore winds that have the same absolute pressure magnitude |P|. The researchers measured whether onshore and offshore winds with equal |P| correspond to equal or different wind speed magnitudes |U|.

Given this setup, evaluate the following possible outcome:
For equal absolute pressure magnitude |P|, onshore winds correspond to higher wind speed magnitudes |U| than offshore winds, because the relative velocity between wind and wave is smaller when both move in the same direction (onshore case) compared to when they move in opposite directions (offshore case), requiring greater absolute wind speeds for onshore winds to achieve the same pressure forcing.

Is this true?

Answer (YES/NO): YES